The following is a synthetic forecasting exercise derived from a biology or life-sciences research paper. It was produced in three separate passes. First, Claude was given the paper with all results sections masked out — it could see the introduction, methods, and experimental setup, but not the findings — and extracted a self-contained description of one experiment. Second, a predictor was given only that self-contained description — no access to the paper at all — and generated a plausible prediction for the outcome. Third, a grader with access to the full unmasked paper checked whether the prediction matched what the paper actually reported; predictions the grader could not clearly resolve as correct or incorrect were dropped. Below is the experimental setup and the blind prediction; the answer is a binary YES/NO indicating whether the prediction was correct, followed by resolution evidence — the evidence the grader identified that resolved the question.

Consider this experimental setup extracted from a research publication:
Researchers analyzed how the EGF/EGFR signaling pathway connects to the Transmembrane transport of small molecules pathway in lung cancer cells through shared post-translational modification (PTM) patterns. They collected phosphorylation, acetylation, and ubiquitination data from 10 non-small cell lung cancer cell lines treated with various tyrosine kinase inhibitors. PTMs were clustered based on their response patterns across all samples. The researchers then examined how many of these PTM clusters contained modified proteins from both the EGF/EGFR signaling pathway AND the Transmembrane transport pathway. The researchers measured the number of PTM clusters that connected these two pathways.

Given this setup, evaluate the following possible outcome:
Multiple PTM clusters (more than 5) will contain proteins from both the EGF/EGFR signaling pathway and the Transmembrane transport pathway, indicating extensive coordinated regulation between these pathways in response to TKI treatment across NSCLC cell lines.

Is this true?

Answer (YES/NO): YES